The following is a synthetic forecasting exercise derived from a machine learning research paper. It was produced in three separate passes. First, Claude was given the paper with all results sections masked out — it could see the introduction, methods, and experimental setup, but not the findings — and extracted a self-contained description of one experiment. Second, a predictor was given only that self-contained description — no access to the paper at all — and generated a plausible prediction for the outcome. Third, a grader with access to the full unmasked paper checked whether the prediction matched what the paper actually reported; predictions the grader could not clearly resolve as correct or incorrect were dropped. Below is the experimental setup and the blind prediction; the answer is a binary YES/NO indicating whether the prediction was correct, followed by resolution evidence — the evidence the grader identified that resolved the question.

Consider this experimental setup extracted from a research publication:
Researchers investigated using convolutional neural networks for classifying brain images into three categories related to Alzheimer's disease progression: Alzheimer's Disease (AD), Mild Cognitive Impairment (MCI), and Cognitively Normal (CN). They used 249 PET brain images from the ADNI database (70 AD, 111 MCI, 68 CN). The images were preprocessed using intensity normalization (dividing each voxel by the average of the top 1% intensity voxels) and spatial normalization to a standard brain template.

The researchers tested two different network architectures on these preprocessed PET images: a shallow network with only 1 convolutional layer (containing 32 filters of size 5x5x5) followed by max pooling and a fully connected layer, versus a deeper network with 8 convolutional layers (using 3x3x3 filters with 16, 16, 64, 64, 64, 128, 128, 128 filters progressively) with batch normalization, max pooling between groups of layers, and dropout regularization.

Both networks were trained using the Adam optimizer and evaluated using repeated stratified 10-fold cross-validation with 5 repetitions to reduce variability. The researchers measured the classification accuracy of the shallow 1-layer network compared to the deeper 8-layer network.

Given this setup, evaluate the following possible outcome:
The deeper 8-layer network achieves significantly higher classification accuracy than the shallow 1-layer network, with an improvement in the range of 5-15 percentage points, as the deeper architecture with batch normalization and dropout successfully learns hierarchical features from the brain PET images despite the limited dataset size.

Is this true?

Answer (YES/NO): YES